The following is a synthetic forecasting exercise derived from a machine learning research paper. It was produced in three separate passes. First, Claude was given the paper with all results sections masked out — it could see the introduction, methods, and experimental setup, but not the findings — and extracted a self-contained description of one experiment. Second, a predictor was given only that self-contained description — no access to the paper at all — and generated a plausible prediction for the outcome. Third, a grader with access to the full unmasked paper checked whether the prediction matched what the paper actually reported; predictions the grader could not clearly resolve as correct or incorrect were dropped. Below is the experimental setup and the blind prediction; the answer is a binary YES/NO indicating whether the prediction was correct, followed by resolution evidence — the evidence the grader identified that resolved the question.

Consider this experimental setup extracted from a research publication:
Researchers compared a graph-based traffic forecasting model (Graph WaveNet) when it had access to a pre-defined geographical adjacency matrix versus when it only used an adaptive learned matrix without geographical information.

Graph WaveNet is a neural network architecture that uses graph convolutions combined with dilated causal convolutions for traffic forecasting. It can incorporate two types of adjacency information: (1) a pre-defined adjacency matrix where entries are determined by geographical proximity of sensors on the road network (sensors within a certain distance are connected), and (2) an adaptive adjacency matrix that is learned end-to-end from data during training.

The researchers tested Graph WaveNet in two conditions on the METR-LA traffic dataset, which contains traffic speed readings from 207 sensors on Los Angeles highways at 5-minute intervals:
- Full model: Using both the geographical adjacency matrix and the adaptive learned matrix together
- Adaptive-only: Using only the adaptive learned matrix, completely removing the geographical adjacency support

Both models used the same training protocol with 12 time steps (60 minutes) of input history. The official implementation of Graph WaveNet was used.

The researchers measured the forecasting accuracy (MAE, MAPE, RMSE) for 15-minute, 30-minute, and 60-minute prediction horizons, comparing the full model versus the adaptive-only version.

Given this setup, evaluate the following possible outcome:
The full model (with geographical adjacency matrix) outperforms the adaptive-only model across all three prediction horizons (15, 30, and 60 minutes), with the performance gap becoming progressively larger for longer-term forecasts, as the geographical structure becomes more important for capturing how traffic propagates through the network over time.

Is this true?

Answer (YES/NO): NO